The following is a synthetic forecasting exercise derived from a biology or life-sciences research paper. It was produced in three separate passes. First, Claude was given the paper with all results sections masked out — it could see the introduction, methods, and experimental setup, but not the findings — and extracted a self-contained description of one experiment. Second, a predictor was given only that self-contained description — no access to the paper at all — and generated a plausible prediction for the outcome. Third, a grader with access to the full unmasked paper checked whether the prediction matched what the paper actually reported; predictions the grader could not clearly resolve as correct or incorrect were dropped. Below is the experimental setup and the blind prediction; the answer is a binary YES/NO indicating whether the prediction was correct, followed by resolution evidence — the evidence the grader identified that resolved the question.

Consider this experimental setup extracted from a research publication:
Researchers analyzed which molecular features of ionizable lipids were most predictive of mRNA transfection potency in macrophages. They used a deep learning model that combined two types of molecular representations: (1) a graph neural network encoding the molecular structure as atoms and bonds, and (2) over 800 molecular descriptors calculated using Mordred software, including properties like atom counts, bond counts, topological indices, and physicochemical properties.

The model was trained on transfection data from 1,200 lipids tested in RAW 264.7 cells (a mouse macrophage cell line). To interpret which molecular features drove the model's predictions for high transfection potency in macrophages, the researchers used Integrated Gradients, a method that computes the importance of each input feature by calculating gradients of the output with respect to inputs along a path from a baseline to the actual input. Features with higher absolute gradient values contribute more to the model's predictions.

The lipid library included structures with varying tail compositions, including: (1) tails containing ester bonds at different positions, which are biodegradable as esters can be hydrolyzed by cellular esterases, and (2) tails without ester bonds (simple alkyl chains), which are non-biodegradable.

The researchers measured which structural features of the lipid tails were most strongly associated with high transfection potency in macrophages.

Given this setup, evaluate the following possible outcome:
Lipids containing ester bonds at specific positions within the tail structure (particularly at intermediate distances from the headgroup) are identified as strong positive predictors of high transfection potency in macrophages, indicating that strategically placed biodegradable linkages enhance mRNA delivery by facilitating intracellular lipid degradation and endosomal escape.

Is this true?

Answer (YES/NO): NO